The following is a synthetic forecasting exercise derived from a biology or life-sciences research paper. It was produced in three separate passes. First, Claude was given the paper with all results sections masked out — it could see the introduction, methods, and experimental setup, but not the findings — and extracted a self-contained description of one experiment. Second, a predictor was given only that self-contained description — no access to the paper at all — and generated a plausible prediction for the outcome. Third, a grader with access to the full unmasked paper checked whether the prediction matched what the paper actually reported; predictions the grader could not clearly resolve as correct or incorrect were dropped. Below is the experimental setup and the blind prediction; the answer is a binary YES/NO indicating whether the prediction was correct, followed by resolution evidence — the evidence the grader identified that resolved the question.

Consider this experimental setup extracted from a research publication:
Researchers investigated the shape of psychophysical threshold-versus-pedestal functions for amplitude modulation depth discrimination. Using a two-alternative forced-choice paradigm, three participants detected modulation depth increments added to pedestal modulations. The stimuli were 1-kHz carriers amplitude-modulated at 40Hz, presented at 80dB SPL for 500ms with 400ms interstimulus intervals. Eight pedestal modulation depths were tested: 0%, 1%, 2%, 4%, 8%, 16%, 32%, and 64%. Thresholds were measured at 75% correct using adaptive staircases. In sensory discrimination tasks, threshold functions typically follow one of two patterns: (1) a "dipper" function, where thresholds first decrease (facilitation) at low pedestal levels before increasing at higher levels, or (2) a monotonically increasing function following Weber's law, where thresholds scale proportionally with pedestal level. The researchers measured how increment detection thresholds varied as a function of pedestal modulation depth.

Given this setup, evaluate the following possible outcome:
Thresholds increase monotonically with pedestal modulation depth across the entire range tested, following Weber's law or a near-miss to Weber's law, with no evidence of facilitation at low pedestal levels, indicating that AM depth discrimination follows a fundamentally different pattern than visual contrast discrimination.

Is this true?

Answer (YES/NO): NO